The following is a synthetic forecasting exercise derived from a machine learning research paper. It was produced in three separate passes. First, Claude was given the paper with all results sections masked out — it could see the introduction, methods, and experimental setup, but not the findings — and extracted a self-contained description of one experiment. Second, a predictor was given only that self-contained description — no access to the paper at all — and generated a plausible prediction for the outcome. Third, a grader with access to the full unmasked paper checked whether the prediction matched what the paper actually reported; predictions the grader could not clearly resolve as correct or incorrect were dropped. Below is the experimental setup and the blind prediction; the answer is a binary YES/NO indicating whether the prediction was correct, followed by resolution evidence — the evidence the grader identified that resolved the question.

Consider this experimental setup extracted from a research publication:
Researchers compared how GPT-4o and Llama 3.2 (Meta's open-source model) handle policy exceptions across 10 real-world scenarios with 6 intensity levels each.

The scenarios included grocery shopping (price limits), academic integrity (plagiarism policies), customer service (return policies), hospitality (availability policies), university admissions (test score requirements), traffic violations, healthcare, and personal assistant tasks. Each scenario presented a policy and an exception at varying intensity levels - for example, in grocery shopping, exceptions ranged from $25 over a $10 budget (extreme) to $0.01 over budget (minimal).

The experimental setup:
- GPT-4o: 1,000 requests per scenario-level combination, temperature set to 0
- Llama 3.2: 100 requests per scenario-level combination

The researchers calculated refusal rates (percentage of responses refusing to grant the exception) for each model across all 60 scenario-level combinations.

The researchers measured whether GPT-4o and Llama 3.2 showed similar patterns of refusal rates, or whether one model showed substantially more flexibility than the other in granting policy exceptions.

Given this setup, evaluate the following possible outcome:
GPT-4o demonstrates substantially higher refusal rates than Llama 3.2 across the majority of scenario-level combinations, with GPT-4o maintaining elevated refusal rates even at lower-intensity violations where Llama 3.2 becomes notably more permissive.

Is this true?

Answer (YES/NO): NO